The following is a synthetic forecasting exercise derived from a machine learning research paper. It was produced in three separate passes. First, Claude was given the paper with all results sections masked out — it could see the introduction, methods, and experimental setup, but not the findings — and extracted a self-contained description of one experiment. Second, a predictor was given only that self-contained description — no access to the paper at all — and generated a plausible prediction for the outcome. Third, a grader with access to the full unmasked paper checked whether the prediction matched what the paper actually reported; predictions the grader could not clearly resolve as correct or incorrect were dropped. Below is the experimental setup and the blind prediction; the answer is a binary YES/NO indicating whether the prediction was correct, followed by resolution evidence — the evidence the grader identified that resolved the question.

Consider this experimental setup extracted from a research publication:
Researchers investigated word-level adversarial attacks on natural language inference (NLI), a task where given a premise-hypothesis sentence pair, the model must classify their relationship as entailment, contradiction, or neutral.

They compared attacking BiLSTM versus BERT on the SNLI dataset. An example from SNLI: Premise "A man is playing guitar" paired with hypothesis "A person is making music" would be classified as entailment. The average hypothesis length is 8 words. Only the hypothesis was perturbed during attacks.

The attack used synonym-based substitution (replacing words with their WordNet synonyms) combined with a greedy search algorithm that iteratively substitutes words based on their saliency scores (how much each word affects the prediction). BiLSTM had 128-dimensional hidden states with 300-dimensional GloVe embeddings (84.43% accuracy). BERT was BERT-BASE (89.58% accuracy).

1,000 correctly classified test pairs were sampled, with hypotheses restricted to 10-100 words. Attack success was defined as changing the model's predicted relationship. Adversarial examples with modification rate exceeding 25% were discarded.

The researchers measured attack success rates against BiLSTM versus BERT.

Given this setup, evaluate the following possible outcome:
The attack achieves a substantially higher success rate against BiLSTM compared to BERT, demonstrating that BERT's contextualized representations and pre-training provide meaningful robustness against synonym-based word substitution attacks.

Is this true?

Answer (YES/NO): NO